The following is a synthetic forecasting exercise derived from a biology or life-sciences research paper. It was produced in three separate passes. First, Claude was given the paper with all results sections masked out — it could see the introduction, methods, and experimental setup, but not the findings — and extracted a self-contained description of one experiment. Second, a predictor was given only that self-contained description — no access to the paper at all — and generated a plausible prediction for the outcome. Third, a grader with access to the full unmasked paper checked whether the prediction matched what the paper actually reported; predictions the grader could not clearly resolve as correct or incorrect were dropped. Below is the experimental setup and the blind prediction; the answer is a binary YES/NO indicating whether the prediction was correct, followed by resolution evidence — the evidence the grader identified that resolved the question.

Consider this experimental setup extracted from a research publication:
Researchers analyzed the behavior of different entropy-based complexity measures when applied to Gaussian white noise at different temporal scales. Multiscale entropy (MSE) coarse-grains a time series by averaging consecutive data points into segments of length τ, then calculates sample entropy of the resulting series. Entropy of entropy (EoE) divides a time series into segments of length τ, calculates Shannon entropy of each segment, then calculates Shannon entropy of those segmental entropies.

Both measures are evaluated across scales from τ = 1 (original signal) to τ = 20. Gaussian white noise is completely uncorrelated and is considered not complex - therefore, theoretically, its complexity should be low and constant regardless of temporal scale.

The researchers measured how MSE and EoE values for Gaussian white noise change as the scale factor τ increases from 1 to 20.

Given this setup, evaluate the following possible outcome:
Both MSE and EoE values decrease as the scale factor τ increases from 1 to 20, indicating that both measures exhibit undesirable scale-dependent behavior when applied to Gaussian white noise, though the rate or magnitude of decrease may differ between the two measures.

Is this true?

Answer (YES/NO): NO